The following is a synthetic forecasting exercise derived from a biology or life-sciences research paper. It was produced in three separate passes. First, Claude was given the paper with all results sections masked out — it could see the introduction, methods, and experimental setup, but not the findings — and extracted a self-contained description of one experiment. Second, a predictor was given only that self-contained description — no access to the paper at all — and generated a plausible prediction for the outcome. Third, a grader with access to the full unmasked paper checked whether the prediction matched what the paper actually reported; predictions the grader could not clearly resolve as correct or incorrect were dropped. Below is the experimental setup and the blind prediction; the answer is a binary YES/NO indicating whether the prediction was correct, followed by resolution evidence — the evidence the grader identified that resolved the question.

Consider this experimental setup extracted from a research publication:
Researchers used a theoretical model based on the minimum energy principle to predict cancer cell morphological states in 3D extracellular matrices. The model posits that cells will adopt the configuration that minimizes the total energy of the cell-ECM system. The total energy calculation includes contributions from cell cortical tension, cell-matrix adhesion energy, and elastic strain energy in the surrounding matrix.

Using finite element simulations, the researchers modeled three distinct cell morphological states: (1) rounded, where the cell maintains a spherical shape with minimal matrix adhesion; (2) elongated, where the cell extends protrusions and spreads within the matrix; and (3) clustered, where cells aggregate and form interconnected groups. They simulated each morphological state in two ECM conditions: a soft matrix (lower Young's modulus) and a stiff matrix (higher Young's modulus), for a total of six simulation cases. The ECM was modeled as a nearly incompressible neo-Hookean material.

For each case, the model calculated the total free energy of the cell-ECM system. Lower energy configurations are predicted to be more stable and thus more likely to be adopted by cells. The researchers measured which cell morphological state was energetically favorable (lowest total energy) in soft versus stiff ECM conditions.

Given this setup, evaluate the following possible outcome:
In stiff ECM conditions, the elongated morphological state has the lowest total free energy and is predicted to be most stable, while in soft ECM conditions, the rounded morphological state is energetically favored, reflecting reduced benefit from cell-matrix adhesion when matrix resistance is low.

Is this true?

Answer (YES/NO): NO